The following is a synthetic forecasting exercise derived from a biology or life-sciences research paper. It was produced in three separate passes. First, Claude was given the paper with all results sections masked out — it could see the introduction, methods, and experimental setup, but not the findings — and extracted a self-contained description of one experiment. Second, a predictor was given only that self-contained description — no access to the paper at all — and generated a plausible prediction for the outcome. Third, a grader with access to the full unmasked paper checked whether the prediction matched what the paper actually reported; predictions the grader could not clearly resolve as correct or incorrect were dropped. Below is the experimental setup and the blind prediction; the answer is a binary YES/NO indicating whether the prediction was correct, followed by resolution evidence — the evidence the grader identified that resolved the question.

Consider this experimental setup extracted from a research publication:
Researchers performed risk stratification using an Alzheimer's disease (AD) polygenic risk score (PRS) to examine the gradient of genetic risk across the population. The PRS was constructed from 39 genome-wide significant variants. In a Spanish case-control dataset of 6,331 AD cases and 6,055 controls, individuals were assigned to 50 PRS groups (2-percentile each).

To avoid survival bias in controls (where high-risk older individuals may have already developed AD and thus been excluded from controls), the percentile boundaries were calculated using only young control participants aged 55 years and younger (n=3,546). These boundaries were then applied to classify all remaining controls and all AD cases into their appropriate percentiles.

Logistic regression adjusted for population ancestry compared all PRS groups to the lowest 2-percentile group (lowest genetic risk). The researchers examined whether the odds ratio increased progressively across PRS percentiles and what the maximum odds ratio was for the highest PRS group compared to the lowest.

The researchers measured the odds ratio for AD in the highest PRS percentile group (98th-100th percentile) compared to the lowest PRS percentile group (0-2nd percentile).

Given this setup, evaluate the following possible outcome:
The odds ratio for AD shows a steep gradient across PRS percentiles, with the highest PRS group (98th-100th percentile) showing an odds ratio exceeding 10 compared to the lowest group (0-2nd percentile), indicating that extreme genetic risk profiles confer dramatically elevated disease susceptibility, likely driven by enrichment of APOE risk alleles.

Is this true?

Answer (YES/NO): NO